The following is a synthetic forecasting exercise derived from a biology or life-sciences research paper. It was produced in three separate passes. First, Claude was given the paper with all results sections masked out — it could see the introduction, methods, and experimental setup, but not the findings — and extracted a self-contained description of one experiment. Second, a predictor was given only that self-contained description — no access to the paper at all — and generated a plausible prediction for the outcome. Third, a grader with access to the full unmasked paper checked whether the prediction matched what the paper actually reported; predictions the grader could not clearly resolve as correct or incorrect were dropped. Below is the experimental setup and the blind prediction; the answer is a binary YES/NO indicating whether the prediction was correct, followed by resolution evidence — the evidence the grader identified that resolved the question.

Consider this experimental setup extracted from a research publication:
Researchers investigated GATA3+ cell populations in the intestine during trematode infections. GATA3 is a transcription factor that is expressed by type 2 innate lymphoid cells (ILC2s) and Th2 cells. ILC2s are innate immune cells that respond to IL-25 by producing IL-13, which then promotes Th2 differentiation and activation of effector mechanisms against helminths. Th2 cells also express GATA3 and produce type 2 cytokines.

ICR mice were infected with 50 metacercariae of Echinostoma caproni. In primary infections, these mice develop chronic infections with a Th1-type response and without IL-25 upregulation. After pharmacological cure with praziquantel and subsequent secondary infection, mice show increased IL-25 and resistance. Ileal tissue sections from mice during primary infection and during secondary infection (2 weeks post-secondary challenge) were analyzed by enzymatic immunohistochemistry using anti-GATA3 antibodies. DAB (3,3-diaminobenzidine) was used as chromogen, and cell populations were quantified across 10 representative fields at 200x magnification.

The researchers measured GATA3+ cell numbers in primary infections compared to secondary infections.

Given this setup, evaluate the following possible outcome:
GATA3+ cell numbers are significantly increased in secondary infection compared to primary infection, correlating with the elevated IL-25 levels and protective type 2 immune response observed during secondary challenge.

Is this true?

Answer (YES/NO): YES